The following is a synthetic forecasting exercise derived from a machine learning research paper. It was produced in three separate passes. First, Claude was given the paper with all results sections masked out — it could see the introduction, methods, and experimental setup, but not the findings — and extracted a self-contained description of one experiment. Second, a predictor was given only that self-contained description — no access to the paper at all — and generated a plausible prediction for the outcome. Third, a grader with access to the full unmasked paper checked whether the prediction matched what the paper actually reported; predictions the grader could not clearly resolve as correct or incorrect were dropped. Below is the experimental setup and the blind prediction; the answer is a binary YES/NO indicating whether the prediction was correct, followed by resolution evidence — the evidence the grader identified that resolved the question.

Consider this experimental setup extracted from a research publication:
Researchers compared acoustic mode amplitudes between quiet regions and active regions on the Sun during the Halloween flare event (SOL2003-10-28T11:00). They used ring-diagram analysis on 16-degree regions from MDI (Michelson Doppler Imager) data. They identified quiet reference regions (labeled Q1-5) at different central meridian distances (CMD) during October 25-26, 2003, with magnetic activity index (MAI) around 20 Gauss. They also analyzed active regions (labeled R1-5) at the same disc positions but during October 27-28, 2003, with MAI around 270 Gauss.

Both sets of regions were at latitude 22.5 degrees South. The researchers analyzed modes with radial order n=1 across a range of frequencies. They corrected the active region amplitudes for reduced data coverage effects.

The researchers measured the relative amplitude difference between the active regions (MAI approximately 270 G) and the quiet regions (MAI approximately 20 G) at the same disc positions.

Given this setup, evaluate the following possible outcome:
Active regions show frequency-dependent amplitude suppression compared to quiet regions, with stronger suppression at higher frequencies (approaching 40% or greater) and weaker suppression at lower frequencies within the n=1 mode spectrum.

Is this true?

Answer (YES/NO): NO